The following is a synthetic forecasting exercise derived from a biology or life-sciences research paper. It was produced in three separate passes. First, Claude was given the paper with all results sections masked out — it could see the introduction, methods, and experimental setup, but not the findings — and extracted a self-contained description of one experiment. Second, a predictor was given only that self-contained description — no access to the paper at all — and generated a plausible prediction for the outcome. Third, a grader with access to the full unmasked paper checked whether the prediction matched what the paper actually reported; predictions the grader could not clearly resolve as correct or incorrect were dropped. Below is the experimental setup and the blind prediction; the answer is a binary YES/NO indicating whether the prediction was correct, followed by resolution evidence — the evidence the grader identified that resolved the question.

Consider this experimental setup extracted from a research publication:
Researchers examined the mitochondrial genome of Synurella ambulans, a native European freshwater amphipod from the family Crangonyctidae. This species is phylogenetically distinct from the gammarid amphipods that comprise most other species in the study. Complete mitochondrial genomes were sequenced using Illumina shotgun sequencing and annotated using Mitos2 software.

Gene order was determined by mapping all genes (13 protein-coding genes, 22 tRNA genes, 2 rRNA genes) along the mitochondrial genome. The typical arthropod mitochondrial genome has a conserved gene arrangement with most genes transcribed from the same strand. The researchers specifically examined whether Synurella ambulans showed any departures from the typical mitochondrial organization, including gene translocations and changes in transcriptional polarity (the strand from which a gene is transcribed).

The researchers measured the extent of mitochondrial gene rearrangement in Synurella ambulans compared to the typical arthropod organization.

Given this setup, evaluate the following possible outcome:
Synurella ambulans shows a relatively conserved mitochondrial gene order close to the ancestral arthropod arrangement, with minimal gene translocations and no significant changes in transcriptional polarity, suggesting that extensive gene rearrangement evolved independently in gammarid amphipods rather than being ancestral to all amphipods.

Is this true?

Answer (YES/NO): NO